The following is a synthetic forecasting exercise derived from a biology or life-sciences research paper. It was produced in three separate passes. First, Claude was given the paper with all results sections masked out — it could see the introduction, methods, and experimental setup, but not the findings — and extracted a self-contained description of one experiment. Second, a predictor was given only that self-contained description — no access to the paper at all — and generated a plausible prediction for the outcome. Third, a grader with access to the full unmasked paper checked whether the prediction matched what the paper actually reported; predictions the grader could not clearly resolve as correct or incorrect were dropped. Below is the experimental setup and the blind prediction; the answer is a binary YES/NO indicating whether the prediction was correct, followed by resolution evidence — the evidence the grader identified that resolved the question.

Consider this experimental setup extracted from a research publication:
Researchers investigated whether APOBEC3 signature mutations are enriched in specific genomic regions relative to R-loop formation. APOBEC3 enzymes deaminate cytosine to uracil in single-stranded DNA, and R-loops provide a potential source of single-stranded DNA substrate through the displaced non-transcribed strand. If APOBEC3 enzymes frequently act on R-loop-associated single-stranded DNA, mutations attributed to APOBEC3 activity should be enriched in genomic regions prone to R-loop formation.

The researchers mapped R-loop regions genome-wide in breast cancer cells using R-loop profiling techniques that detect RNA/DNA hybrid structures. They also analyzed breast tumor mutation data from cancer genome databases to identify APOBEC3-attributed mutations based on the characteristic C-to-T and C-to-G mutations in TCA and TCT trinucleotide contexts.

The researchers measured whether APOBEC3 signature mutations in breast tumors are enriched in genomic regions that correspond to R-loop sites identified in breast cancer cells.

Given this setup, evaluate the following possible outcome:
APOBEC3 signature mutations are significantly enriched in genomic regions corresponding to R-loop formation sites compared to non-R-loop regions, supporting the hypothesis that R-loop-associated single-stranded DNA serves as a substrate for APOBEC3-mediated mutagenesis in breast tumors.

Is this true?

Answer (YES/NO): YES